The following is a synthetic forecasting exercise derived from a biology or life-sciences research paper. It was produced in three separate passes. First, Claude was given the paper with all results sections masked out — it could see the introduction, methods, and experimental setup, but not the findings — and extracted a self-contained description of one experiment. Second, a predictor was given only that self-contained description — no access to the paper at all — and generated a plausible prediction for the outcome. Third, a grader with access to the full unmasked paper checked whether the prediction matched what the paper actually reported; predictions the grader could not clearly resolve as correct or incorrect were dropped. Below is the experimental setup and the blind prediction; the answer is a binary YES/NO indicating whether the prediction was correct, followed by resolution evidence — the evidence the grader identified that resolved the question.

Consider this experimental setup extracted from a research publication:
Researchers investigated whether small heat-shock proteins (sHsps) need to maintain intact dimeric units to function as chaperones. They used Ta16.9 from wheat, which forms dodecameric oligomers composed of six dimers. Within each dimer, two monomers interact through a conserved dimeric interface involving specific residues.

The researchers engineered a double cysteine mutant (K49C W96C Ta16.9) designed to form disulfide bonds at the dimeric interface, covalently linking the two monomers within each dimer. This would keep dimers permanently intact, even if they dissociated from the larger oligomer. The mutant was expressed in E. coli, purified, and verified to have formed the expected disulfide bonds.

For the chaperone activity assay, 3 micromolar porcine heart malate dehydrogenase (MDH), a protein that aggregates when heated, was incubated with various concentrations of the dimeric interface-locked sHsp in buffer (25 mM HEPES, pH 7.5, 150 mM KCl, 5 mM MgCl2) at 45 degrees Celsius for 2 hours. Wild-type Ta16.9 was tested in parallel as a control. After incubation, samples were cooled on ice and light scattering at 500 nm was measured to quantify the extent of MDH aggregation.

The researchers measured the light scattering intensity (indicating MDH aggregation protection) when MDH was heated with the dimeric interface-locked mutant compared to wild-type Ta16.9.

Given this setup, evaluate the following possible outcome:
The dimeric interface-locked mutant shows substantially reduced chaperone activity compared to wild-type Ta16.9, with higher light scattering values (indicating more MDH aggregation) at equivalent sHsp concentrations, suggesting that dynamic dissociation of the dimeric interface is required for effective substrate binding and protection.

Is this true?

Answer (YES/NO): NO